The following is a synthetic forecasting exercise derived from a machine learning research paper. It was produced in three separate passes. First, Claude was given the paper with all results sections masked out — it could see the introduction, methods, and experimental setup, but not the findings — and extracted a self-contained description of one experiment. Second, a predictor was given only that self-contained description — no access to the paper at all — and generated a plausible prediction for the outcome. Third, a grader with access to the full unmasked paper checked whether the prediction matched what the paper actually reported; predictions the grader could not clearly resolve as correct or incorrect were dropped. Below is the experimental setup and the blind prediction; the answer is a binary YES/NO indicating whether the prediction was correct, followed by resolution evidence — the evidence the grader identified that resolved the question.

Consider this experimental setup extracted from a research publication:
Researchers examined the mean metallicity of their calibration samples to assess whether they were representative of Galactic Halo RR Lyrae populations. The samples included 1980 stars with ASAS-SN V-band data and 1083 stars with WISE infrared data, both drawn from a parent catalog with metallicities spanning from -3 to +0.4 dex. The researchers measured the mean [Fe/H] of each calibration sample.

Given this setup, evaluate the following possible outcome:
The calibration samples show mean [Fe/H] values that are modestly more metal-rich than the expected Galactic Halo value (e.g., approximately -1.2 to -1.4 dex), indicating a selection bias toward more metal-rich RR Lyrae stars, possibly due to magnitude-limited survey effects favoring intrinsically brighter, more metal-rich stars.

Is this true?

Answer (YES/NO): NO